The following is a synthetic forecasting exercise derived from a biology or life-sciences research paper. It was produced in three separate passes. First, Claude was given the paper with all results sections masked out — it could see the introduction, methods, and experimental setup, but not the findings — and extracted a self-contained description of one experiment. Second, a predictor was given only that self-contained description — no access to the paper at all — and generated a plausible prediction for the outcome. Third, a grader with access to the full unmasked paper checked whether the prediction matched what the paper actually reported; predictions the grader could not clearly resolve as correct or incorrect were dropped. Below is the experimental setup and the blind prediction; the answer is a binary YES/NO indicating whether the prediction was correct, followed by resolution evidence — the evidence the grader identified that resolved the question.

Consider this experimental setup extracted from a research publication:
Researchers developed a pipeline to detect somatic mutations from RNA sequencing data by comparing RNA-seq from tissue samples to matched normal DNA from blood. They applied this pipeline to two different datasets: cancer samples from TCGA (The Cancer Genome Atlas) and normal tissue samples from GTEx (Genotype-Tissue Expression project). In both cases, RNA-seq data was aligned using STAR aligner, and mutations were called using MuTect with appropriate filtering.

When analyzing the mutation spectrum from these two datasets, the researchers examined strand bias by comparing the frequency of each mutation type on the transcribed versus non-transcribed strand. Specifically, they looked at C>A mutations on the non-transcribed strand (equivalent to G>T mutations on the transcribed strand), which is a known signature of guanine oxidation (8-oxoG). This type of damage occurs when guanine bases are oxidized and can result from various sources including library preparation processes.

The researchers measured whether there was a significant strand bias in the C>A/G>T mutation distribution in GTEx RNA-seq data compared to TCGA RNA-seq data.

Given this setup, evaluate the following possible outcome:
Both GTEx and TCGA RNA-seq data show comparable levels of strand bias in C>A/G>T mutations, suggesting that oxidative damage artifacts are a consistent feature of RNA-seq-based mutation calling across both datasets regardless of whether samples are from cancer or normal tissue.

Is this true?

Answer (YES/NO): NO